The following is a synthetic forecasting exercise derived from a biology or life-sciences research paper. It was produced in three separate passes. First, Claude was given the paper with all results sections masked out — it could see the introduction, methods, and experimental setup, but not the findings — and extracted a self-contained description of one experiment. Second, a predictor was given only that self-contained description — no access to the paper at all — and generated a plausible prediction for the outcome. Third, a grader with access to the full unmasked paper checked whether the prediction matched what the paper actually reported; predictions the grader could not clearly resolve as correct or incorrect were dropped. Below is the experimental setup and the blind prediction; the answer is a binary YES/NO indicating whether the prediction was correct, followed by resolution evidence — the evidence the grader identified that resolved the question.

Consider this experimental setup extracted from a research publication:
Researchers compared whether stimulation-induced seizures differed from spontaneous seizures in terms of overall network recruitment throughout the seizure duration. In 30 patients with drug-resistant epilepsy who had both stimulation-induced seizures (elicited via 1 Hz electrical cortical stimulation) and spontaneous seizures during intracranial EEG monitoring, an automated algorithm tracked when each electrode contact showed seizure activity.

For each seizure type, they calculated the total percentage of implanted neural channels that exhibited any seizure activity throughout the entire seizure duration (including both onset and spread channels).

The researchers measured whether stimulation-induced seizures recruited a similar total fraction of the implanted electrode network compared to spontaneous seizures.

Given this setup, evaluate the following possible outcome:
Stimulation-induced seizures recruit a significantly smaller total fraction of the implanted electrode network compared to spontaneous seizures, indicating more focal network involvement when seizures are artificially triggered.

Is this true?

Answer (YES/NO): YES